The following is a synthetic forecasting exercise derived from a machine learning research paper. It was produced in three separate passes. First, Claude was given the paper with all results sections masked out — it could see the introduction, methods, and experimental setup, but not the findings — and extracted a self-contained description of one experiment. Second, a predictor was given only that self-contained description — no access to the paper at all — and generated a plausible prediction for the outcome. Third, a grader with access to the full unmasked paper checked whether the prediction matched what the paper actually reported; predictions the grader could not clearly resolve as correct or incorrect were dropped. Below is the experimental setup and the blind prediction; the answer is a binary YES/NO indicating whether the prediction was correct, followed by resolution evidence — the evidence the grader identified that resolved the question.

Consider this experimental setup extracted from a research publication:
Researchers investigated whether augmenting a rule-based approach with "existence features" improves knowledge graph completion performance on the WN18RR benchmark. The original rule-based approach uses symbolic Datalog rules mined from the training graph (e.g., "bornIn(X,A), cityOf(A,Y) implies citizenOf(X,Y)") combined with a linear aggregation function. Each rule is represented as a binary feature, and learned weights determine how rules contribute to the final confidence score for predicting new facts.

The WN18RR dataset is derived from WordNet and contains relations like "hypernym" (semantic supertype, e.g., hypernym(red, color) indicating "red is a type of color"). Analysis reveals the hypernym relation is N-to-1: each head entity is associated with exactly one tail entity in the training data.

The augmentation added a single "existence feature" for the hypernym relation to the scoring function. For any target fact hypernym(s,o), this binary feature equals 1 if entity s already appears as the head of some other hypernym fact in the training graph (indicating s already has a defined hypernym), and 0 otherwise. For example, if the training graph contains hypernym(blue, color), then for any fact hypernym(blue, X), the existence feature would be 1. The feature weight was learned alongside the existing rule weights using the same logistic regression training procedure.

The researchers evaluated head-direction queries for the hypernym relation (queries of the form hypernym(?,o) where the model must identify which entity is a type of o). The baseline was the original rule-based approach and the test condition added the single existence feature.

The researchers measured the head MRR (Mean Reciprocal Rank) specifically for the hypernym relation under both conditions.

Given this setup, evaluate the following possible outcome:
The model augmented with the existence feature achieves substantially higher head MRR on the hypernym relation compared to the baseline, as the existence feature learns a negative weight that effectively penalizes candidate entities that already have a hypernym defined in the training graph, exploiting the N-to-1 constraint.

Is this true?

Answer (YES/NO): YES